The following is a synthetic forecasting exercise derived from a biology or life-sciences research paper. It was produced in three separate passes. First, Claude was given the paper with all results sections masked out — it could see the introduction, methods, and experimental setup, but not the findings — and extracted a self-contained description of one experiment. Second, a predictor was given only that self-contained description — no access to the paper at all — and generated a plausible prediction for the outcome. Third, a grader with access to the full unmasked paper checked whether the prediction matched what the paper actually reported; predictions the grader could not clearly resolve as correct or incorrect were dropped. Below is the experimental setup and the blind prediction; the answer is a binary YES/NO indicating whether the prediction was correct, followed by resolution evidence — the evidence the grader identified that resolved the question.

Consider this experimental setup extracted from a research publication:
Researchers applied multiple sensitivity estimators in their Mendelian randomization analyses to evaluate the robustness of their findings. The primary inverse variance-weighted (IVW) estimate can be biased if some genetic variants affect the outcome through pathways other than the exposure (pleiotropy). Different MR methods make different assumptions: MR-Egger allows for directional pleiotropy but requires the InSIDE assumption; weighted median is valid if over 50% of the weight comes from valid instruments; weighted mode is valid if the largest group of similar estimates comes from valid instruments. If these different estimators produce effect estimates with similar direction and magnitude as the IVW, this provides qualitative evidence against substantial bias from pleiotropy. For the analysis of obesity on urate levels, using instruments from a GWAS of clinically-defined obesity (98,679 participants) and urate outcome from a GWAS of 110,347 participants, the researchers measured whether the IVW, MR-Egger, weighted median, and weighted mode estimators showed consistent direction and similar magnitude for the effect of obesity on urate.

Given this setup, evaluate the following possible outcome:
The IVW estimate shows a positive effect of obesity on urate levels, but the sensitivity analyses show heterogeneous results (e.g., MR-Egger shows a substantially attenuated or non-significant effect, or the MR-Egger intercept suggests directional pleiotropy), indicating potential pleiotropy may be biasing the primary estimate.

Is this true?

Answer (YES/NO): NO